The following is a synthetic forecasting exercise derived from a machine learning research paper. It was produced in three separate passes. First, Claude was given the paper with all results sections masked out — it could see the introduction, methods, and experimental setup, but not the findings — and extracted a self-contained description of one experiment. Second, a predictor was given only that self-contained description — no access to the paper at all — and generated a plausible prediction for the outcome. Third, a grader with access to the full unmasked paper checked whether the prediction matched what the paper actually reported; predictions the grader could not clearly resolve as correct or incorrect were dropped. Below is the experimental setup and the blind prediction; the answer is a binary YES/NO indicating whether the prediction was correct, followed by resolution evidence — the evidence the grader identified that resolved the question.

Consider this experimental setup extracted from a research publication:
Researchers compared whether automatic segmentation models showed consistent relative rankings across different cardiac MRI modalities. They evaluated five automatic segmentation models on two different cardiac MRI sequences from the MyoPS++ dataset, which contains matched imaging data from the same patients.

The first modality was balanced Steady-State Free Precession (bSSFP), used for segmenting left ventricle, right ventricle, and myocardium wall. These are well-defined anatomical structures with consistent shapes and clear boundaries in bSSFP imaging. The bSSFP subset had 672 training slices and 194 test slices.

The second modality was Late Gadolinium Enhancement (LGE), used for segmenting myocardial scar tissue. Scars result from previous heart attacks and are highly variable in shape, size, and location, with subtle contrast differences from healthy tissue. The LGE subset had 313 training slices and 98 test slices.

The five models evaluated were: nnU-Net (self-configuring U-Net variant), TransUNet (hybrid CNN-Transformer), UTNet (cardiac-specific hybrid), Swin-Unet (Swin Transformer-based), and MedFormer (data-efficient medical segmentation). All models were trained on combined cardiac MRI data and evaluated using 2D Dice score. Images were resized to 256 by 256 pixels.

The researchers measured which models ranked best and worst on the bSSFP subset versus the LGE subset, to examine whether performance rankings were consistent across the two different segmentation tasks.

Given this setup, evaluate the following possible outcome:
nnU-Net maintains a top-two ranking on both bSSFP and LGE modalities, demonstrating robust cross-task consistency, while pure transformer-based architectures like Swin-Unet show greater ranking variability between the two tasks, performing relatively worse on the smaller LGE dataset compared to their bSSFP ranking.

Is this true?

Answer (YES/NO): NO